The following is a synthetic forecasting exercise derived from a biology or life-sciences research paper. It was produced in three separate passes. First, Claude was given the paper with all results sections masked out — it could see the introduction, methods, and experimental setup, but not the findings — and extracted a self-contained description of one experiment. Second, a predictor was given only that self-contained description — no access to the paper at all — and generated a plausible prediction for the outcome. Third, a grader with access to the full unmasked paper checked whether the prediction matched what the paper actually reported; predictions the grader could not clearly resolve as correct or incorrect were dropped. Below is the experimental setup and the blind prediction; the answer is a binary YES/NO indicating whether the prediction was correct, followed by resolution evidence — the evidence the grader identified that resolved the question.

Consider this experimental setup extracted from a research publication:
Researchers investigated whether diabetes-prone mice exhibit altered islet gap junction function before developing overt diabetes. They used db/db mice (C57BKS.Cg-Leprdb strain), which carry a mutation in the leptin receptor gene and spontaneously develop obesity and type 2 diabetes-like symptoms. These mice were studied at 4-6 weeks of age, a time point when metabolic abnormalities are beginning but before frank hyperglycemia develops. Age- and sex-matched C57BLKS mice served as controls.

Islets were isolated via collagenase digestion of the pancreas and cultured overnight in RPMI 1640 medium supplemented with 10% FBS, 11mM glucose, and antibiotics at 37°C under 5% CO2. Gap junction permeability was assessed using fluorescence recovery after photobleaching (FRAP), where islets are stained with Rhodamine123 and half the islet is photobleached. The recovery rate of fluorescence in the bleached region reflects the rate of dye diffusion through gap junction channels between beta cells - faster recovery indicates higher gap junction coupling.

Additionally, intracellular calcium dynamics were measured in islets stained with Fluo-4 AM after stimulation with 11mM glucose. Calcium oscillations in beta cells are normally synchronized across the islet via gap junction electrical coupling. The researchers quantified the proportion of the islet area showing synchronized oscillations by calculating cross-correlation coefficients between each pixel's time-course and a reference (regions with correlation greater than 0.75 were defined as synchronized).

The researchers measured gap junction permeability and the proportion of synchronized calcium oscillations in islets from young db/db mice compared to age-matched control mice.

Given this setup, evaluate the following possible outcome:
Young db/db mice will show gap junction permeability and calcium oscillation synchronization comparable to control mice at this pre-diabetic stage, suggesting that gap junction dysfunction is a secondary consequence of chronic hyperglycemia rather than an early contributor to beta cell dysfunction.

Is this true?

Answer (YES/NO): NO